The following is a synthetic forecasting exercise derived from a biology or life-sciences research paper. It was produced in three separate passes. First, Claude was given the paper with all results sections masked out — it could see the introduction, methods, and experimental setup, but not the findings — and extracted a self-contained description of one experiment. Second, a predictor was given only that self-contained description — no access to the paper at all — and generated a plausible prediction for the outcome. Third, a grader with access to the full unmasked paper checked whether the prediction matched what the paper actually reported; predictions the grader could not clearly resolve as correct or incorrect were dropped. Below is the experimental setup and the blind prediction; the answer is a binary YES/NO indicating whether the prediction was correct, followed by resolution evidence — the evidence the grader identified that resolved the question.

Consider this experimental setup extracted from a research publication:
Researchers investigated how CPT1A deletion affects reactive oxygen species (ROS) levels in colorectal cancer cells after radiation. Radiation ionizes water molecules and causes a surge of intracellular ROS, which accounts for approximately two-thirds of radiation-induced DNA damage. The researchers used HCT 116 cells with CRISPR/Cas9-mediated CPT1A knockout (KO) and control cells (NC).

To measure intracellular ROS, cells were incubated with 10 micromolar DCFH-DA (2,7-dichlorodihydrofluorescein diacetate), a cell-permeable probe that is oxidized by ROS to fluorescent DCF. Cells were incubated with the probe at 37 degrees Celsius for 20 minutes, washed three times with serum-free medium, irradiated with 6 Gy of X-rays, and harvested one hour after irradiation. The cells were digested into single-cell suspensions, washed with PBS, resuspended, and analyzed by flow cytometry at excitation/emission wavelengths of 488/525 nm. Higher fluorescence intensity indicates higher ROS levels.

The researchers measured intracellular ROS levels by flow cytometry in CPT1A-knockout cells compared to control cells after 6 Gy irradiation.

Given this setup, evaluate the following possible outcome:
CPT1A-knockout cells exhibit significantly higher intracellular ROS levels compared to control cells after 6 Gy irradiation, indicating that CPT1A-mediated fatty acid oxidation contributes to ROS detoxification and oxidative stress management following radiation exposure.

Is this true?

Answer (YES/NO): NO